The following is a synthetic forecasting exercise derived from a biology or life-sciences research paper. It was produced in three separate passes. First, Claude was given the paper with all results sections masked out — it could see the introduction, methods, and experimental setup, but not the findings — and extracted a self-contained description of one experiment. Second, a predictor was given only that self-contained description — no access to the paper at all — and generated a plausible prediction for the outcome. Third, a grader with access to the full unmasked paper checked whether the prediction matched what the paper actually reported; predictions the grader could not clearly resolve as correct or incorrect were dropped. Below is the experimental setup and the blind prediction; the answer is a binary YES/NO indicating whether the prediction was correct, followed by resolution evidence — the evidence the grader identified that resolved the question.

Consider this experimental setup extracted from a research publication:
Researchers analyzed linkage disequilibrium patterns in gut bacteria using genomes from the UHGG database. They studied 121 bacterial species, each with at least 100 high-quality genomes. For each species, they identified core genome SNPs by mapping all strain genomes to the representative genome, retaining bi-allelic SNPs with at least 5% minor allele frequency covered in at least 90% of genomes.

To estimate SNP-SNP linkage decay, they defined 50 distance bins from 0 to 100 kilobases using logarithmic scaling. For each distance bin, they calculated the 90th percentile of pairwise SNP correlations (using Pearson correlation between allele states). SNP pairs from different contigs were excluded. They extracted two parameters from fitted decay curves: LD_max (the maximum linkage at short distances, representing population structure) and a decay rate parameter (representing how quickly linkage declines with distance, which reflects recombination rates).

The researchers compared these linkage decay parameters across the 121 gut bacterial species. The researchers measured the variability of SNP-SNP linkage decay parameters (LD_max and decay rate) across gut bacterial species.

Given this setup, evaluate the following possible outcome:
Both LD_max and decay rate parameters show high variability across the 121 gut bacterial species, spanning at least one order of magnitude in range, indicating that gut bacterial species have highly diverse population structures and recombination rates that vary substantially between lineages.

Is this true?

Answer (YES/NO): YES